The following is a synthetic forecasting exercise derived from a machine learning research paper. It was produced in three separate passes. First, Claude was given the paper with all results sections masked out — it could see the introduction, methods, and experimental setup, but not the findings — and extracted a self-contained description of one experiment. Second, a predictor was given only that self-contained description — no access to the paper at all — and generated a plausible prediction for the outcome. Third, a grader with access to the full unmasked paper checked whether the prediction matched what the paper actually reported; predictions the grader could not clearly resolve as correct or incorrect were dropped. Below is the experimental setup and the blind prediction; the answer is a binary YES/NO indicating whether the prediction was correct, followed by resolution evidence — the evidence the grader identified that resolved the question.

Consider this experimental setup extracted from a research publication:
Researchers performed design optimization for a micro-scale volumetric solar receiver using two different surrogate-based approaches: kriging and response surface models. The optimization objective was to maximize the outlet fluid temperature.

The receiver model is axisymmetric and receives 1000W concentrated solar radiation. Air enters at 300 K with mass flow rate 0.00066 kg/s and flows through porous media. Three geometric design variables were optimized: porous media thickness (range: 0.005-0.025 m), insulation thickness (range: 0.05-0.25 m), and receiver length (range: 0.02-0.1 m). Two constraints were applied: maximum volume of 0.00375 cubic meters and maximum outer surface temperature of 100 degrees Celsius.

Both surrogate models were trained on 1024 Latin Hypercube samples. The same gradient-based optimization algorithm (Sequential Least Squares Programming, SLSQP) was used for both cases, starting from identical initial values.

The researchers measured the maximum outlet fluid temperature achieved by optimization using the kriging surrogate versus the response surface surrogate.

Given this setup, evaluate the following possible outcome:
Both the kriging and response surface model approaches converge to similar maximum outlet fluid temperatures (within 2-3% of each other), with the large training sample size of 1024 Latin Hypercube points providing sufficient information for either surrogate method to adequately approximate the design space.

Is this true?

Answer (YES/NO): NO